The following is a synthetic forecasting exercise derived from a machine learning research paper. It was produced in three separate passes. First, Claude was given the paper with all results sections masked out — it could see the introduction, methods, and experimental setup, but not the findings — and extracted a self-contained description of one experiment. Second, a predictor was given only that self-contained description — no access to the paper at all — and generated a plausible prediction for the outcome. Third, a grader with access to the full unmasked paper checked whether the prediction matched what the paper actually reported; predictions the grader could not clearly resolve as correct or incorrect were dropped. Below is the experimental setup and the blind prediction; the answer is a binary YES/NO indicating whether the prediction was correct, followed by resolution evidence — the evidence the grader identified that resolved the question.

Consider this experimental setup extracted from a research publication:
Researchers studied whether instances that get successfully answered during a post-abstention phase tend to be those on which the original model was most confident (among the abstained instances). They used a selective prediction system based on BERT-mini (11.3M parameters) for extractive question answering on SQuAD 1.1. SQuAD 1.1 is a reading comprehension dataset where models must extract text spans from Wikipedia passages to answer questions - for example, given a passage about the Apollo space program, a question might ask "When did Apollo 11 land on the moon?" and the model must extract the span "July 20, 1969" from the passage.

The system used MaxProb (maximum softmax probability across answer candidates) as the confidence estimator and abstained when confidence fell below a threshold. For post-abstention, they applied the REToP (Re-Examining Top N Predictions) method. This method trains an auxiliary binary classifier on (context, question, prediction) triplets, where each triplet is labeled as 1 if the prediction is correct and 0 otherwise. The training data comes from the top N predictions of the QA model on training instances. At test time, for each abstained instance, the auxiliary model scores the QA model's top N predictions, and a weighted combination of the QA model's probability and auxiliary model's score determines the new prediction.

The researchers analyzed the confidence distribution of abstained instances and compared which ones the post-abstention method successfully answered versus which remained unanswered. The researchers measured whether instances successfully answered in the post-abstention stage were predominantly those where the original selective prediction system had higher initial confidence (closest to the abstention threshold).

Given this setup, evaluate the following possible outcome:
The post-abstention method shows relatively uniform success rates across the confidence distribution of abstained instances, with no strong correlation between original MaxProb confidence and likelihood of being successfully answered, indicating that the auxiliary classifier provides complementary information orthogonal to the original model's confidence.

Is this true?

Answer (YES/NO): NO